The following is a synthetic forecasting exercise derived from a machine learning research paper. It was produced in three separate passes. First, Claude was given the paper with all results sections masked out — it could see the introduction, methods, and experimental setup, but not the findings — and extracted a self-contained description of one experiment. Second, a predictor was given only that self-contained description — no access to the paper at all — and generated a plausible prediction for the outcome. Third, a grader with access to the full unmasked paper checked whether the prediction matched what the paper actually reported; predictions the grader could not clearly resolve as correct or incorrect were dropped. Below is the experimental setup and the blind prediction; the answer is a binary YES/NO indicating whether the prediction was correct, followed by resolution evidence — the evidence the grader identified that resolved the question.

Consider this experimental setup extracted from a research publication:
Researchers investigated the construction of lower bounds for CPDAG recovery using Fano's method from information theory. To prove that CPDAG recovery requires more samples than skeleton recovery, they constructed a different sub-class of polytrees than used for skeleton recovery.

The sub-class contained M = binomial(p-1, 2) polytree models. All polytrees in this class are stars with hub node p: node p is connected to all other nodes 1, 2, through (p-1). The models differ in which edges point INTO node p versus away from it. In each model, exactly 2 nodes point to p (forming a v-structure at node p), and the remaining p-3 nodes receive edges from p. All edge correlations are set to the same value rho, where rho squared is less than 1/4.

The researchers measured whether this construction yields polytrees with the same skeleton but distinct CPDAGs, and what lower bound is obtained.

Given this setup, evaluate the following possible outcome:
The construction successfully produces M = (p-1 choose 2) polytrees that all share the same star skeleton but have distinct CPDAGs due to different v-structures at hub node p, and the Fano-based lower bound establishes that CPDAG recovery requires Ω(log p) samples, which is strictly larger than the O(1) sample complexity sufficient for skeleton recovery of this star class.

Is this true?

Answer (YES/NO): NO